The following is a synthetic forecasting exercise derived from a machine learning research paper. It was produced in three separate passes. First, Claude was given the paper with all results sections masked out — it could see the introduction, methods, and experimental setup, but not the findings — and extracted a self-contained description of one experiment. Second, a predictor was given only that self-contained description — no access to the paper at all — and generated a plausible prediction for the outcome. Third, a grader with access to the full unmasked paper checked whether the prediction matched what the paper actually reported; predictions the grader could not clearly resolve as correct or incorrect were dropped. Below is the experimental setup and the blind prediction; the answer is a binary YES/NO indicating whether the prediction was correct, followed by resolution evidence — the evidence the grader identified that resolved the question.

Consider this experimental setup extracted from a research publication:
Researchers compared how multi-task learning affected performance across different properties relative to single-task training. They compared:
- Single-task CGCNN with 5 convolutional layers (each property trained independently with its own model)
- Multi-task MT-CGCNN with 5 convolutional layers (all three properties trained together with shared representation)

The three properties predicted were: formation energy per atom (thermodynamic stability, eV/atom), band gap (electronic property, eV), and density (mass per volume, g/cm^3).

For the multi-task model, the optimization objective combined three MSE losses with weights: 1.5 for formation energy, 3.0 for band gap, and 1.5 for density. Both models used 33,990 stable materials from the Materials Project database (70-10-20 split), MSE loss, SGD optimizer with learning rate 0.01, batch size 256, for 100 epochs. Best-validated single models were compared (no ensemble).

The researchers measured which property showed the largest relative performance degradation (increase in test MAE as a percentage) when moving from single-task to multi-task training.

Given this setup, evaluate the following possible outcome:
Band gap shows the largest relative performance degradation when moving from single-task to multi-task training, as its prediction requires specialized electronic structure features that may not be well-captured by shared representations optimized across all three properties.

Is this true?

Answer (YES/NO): NO